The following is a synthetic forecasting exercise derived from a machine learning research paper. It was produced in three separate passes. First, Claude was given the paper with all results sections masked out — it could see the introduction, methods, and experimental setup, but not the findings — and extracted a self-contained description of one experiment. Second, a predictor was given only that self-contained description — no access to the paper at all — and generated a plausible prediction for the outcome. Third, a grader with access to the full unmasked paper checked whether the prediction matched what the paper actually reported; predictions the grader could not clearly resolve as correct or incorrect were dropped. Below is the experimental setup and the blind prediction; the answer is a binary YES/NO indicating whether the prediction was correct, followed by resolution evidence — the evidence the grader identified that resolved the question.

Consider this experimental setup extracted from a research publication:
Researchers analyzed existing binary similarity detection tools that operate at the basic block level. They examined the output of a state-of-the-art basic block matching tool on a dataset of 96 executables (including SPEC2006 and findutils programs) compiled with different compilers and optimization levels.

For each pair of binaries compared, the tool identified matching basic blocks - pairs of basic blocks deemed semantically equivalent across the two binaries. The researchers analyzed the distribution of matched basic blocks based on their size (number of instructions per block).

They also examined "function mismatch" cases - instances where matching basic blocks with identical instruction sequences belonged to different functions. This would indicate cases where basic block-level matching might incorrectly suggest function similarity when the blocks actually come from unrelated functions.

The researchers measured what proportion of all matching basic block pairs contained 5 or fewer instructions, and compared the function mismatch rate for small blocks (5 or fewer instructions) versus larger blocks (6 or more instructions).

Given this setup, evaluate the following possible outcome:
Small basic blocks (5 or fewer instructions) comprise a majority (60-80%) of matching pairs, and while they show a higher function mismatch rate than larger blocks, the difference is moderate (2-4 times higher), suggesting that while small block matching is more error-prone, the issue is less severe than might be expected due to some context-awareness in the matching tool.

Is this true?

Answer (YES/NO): NO